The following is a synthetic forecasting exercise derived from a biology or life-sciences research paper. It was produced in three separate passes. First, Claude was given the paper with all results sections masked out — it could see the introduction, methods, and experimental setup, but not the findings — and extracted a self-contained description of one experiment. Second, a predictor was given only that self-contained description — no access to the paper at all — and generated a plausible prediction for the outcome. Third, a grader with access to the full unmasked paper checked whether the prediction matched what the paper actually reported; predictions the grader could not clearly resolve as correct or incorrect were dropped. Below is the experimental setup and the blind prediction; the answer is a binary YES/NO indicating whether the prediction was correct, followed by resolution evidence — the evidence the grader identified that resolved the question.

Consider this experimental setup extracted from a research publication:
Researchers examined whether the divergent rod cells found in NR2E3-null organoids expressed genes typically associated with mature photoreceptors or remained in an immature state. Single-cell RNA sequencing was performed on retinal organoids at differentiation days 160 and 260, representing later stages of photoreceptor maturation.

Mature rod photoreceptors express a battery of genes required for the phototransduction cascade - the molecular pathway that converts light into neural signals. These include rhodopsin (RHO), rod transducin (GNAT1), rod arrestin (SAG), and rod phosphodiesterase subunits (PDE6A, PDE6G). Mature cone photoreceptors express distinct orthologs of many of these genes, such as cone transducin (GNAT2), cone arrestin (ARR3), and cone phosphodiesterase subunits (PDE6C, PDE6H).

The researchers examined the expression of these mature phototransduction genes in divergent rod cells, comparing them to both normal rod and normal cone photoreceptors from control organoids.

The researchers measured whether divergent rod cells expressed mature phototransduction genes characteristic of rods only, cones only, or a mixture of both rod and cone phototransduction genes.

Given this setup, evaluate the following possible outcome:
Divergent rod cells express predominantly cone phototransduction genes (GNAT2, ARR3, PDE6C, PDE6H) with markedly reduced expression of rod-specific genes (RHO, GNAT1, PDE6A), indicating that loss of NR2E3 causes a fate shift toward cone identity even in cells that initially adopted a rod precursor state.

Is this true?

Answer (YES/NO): NO